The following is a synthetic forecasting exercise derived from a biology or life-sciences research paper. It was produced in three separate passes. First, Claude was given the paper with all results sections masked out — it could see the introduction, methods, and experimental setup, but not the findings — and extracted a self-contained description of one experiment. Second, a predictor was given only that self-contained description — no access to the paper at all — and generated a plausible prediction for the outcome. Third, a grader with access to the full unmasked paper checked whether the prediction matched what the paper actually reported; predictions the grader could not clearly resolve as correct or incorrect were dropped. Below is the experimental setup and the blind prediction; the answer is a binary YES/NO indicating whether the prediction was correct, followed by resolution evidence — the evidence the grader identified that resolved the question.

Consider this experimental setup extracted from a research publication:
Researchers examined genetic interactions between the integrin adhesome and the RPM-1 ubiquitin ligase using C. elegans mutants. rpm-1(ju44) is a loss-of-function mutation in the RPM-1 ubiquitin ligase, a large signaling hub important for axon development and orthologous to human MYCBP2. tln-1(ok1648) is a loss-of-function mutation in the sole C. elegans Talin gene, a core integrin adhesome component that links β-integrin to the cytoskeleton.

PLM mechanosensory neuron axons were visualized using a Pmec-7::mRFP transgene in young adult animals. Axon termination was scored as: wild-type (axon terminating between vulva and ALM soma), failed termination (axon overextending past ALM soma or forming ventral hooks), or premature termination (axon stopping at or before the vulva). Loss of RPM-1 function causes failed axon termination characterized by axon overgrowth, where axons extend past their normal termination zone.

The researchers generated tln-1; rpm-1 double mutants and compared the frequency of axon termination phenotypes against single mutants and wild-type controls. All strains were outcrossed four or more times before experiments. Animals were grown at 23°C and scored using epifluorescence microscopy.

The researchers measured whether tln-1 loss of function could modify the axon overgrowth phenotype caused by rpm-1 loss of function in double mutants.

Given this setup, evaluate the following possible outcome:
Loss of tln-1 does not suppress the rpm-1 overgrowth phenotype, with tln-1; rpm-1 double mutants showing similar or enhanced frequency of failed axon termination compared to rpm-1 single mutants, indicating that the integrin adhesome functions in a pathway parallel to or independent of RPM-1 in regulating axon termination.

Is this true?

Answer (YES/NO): YES